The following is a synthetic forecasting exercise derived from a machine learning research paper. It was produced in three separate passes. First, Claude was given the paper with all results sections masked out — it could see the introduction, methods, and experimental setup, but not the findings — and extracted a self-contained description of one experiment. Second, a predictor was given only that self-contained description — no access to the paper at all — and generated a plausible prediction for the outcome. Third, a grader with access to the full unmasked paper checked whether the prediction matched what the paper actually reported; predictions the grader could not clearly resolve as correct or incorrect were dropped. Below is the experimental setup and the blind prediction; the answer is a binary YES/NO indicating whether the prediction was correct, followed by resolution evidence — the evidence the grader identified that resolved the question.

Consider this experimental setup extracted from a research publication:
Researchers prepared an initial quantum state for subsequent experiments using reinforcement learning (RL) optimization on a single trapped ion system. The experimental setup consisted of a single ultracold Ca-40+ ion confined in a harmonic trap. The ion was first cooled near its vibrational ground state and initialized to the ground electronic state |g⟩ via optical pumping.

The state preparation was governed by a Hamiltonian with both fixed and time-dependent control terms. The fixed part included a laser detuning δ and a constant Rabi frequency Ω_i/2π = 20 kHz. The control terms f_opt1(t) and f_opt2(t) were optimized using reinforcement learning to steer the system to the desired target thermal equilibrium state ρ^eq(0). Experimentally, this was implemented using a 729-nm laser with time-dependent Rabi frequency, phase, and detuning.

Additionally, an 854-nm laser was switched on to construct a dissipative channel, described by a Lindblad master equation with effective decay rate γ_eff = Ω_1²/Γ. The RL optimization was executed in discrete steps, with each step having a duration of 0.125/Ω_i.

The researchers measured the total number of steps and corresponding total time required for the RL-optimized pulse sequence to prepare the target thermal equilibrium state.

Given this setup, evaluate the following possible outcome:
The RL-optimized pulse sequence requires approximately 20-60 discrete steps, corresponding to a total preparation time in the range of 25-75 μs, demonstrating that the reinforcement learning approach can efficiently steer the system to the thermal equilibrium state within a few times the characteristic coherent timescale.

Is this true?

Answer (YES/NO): NO